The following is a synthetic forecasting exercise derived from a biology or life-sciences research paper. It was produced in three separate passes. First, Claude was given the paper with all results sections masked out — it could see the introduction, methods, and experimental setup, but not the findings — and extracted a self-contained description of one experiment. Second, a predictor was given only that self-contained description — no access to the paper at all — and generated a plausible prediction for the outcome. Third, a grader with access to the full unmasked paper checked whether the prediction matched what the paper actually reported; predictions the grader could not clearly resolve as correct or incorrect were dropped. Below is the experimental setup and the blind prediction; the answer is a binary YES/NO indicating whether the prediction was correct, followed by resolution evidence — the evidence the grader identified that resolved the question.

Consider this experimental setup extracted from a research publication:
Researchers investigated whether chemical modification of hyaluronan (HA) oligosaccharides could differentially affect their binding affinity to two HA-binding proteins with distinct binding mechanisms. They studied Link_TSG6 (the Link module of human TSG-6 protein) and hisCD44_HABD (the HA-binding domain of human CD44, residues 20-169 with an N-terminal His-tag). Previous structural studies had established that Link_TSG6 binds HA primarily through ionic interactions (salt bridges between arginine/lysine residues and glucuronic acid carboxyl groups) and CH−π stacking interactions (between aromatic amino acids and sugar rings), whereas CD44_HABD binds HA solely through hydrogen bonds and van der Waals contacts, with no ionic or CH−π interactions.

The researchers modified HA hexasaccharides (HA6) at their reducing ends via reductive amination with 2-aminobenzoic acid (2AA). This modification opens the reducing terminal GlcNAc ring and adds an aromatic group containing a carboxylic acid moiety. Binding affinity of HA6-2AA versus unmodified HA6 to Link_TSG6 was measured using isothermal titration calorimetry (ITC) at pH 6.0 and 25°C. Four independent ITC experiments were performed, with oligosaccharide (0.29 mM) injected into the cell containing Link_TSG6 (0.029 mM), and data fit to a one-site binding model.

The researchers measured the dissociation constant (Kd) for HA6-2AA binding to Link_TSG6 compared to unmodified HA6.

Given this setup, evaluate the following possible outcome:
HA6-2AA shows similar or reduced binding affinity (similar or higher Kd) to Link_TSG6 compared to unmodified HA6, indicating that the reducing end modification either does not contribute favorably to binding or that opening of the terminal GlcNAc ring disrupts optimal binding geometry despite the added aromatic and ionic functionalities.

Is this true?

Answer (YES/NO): NO